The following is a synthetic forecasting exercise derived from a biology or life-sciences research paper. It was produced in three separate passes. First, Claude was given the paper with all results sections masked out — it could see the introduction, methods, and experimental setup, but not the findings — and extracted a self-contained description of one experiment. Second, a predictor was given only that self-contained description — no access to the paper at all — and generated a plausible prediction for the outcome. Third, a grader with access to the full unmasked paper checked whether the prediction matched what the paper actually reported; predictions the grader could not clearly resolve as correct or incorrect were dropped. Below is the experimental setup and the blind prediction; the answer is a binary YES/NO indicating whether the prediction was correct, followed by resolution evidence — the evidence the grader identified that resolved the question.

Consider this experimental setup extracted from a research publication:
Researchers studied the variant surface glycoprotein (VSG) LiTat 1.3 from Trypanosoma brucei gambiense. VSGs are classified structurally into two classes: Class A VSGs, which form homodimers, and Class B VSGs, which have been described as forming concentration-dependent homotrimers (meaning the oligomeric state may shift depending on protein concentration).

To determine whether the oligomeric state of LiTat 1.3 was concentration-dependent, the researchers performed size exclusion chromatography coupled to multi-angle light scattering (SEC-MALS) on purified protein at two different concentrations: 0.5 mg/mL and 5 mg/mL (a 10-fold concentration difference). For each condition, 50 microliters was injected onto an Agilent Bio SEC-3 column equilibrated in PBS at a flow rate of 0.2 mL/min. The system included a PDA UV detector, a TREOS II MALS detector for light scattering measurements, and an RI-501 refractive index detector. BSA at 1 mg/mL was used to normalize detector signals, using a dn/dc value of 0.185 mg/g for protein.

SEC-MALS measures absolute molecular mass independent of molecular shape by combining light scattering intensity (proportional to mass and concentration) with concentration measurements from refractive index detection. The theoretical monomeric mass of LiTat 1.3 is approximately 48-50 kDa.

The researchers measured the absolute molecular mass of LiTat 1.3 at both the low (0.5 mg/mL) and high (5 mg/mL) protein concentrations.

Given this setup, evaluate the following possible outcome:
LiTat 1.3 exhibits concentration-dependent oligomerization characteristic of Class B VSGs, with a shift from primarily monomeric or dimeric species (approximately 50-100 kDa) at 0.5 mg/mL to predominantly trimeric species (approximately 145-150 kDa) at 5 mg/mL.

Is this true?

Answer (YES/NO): NO